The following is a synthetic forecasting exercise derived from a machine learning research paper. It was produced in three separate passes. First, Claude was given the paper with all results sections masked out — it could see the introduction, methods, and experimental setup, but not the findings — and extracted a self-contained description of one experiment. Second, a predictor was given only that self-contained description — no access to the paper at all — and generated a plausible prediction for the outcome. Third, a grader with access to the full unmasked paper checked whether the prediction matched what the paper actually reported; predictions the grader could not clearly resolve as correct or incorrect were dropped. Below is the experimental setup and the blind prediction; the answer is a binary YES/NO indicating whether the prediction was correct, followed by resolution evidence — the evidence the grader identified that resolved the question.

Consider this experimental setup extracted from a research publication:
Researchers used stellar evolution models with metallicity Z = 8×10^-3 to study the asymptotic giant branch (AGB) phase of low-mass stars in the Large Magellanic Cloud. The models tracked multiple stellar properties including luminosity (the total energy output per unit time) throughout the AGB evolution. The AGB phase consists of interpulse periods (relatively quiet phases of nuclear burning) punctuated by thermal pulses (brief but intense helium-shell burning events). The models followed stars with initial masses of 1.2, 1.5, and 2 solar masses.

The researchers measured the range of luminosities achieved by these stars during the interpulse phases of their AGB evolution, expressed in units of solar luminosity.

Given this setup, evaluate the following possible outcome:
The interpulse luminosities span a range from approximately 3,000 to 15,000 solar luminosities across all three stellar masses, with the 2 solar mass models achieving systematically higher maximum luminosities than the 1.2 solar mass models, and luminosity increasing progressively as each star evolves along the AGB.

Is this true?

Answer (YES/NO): NO